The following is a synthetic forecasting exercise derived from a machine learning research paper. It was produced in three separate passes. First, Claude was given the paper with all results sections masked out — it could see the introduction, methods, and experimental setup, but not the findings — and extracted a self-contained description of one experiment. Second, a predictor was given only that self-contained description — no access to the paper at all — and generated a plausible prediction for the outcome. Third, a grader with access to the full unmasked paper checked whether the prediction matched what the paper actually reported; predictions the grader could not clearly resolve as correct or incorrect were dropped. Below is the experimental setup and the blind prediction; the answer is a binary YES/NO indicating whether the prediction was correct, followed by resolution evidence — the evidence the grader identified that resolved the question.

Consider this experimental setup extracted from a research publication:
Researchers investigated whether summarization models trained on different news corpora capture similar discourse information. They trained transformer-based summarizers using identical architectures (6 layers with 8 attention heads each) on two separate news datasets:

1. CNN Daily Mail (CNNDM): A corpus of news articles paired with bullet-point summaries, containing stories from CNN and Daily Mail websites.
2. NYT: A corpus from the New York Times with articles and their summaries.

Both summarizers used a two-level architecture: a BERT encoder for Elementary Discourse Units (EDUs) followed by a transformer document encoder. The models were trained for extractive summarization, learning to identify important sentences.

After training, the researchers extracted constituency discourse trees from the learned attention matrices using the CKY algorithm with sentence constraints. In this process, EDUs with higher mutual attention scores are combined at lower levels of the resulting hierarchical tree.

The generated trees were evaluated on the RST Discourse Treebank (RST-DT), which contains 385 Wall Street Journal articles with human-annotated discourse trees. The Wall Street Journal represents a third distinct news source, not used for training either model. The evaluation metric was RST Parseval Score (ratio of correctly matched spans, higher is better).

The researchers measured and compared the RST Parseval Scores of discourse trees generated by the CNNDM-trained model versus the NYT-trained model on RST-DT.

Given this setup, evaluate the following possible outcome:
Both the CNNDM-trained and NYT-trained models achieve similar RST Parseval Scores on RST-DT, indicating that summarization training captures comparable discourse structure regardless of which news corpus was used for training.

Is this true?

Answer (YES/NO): YES